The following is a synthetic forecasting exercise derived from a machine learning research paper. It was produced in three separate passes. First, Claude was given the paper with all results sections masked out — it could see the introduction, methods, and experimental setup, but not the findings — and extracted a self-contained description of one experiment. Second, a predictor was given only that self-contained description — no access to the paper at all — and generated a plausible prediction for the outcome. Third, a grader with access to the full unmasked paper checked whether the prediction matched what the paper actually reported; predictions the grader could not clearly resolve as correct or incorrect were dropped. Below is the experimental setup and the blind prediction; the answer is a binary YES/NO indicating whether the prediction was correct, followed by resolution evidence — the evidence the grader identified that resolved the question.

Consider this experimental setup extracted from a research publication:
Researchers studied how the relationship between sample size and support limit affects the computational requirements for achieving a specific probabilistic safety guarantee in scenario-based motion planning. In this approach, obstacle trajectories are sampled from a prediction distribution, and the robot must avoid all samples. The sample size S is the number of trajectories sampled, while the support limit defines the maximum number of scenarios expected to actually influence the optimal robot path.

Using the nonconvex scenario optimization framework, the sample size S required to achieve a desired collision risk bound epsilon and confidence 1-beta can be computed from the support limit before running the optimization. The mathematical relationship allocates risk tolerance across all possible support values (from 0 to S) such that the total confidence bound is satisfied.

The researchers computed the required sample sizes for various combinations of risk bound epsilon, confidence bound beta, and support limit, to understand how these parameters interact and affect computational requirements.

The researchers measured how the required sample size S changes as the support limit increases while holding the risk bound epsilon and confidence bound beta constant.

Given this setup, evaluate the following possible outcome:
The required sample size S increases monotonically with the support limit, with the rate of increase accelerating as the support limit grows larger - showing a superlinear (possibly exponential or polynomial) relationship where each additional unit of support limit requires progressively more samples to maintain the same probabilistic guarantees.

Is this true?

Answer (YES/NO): NO